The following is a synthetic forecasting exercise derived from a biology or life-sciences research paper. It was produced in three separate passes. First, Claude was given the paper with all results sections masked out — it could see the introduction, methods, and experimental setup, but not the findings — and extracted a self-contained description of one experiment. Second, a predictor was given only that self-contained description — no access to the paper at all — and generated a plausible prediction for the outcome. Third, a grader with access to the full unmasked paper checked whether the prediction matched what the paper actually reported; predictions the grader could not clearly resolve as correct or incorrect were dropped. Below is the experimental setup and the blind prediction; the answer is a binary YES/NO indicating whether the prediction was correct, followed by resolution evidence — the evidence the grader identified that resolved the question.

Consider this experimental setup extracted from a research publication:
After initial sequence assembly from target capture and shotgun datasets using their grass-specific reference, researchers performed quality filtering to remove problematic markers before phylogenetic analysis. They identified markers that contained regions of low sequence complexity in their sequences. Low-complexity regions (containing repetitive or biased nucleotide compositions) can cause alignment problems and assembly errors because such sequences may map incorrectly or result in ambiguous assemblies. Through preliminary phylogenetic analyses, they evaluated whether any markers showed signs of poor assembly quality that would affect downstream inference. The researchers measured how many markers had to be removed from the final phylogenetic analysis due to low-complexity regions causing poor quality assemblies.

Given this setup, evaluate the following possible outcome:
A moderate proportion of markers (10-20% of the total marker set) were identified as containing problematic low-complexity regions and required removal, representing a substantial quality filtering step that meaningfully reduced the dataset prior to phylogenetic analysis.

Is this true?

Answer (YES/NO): NO